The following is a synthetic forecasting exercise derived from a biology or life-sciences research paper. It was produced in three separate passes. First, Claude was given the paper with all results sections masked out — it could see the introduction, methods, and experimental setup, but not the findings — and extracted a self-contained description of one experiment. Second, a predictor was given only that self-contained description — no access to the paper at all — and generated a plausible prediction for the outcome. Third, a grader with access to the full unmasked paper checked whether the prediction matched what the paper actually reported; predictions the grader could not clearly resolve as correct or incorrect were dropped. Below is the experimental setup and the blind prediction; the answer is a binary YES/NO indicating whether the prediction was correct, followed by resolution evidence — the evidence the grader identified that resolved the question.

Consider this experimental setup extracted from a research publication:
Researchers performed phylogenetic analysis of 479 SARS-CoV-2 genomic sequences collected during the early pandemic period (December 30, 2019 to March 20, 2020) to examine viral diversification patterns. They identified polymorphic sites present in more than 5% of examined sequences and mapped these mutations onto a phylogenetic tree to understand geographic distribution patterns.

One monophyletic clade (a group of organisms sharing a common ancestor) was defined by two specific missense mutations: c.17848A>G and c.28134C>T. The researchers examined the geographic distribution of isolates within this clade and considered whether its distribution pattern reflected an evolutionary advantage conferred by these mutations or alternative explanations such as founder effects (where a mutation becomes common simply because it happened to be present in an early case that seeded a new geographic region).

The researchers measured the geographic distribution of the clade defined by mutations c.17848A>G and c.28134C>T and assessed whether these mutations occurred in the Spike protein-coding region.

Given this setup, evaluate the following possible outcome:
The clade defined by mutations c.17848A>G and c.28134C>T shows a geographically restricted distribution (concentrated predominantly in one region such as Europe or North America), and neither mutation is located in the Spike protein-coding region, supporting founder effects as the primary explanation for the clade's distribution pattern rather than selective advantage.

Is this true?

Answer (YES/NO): YES